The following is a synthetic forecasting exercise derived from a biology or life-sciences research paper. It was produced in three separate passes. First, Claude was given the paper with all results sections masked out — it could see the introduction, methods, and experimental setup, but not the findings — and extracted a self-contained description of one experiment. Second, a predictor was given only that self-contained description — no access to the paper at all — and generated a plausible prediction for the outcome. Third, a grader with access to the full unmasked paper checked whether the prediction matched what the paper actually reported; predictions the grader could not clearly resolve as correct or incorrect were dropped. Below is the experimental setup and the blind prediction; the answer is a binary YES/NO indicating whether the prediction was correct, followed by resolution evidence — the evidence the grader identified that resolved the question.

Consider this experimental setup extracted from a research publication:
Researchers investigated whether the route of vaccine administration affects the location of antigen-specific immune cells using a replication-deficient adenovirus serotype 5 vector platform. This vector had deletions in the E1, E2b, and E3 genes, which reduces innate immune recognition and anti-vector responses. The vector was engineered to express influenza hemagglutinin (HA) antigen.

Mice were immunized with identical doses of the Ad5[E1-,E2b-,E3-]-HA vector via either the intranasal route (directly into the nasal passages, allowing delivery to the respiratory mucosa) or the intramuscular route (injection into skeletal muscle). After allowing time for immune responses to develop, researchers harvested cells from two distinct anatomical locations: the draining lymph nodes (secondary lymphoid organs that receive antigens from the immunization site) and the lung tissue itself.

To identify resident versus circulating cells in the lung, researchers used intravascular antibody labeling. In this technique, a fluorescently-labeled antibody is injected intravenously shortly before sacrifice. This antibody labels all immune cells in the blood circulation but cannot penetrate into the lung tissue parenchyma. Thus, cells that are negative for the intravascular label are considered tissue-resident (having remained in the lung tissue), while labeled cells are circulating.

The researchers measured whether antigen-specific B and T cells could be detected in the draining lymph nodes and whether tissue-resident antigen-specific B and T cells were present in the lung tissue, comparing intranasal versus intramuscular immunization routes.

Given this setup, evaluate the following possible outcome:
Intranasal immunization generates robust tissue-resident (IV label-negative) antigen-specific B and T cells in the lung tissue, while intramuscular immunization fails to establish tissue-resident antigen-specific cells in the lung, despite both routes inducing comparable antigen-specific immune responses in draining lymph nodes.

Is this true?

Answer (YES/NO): YES